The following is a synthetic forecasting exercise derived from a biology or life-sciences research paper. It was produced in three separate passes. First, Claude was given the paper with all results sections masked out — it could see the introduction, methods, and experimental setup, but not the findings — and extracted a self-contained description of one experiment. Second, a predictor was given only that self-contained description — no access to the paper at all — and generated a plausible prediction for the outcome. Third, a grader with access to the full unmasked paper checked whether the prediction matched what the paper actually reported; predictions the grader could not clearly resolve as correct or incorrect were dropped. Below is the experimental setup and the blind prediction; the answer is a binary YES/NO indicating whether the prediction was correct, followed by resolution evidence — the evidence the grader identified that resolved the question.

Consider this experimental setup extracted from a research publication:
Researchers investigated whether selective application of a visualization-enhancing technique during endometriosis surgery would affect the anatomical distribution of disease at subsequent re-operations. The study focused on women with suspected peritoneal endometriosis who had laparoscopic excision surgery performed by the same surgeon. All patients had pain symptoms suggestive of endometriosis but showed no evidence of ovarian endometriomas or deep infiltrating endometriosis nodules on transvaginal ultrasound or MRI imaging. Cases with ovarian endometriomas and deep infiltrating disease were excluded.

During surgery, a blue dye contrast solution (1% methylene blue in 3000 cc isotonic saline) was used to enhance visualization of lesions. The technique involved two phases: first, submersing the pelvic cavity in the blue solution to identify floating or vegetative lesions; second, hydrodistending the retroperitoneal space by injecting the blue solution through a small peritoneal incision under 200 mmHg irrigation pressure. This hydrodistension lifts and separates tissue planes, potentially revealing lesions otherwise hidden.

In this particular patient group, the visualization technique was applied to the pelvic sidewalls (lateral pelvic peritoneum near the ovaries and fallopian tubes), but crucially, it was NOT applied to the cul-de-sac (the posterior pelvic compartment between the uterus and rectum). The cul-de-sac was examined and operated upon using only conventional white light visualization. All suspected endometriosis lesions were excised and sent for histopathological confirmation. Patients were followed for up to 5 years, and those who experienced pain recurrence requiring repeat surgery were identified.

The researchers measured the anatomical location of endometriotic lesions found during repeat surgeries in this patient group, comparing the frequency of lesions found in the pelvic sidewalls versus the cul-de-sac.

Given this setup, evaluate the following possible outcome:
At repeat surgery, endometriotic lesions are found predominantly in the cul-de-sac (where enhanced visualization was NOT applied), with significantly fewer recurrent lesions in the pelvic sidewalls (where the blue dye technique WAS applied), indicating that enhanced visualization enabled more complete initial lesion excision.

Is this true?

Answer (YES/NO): YES